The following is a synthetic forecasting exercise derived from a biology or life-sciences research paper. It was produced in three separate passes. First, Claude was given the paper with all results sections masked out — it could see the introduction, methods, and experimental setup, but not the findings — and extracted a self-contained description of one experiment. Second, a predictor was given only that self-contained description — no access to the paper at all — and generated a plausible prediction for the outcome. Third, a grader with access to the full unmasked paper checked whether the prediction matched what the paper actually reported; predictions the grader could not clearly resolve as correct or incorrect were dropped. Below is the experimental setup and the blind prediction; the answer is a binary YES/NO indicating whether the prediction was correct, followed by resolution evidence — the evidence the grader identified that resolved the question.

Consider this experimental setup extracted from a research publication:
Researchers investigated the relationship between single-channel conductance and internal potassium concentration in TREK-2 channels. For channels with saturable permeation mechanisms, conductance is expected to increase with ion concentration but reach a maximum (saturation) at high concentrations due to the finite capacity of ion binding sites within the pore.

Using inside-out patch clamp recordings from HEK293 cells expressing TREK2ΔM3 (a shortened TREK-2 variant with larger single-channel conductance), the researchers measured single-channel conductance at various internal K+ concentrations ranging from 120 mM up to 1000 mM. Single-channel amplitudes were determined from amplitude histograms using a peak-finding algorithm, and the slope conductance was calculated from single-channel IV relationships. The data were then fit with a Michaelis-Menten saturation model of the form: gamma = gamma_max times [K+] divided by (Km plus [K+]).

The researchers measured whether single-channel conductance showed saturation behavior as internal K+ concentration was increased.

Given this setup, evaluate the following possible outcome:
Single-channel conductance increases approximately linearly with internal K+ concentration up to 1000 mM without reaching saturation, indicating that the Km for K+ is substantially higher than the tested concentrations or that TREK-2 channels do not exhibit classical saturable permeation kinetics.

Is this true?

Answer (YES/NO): NO